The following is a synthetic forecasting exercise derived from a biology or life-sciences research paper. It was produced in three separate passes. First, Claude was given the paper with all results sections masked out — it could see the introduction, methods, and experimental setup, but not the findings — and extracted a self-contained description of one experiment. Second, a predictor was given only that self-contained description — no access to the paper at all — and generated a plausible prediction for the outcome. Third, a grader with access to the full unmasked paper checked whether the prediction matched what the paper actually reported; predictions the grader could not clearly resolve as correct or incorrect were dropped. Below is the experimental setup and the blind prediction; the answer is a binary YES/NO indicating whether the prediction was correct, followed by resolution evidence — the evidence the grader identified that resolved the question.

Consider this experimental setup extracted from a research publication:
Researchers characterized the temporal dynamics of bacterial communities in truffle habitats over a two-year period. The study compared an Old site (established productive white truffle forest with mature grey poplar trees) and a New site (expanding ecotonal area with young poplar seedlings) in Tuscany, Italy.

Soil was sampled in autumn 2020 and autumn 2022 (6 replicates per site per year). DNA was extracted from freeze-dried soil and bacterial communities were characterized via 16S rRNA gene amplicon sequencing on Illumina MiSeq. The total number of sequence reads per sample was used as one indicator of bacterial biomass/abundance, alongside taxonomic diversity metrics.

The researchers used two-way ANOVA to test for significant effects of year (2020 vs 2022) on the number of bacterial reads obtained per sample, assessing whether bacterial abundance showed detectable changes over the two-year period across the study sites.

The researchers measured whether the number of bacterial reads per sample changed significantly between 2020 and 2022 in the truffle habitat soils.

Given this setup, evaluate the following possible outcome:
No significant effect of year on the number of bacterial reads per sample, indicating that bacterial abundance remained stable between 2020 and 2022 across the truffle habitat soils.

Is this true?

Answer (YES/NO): YES